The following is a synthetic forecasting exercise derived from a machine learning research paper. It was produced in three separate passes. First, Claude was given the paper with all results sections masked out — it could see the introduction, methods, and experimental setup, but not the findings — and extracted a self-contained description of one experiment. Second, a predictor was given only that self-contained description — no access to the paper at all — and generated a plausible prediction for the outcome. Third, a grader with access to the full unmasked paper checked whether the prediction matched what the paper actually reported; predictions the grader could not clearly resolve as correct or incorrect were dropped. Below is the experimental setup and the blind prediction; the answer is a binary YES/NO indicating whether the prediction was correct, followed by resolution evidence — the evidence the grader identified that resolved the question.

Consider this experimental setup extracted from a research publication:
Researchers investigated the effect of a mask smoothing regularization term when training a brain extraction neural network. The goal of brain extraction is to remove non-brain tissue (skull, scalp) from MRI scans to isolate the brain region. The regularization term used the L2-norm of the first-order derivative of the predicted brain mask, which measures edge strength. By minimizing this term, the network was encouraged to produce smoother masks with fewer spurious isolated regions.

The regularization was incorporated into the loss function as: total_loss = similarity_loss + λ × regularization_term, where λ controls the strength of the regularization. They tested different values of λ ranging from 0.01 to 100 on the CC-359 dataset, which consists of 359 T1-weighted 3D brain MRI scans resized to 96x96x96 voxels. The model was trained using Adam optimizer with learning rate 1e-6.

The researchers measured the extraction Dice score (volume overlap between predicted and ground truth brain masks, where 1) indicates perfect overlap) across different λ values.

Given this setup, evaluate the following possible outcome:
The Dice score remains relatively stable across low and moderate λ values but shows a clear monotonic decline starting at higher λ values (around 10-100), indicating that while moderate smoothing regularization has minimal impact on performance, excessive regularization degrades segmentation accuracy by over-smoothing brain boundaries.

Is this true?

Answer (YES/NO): NO